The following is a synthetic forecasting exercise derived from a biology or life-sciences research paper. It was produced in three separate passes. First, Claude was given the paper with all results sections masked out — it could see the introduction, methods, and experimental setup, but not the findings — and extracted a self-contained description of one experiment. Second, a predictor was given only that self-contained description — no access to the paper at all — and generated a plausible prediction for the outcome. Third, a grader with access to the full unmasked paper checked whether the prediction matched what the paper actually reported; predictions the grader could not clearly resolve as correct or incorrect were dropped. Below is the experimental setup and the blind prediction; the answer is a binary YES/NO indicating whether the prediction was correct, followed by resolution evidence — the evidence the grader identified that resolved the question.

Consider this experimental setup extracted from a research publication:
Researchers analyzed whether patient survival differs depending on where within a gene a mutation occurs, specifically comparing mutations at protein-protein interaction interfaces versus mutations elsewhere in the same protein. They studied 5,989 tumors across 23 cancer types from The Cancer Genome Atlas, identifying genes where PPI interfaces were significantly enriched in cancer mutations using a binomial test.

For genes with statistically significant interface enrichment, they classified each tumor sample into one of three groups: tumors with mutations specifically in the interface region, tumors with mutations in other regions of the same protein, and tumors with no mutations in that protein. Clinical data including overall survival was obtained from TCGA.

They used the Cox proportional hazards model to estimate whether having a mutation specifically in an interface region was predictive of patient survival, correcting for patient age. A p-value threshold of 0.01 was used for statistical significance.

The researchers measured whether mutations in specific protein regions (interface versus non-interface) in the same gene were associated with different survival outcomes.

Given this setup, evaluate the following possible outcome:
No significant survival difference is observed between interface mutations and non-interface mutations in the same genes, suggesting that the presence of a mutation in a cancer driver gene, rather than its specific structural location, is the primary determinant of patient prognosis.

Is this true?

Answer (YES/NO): NO